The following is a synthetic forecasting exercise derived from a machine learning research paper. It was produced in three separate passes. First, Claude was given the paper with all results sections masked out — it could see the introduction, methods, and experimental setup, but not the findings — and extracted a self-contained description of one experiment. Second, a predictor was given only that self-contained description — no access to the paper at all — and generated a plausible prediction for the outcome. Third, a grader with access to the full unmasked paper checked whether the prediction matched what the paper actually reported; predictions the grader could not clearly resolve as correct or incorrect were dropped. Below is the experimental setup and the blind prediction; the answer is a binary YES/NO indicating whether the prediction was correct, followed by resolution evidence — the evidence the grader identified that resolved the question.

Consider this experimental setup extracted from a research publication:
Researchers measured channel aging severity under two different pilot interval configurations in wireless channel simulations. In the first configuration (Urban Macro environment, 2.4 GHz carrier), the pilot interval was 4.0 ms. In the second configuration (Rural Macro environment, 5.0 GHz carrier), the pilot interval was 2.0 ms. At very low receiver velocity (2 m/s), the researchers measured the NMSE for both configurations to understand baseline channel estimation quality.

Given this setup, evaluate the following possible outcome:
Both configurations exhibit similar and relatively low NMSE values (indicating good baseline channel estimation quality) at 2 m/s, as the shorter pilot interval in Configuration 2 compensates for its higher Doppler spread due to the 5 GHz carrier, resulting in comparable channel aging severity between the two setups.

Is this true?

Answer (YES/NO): NO